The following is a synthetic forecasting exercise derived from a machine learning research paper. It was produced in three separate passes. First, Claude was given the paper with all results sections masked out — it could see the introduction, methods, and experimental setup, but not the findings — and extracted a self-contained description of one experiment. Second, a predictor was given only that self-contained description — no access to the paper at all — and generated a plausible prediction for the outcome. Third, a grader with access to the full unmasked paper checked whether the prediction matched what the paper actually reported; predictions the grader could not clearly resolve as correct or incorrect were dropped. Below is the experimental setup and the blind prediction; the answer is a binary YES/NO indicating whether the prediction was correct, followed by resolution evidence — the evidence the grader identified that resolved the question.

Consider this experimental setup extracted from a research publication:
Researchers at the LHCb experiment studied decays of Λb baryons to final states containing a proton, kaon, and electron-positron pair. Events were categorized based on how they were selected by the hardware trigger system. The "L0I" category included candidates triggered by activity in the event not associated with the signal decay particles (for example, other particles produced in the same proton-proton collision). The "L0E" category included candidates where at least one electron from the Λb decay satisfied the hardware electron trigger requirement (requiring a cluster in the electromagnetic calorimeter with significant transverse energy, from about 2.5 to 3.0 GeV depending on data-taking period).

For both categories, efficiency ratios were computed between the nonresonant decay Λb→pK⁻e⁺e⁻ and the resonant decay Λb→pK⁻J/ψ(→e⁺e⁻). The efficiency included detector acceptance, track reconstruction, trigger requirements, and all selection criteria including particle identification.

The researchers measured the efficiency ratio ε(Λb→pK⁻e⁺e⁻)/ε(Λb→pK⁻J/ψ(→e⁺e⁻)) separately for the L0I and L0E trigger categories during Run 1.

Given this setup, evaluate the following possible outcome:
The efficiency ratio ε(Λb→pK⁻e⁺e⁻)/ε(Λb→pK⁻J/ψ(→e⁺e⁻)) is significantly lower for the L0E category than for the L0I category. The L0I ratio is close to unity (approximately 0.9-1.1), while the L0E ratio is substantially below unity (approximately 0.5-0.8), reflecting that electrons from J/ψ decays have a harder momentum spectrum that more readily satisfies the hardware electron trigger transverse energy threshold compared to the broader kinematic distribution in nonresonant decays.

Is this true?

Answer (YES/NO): NO